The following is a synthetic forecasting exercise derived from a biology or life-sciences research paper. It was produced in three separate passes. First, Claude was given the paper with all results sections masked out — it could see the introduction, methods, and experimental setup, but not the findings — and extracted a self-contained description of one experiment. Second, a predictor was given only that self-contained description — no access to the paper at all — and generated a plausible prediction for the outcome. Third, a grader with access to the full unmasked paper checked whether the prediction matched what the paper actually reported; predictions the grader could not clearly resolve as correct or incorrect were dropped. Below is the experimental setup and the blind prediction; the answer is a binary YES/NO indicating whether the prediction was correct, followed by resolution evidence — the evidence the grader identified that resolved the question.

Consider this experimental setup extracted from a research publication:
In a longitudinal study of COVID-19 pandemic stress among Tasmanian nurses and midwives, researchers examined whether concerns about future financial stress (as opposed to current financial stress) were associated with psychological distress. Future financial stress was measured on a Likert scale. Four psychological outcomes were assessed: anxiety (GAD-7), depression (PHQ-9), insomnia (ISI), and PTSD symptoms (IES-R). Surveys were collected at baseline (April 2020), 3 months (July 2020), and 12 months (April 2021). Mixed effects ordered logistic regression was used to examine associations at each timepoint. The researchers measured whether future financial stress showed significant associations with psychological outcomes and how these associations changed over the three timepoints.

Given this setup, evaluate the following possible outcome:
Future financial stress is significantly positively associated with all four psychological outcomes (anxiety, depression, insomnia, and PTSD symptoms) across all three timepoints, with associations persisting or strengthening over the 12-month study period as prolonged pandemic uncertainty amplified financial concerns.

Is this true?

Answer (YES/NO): NO